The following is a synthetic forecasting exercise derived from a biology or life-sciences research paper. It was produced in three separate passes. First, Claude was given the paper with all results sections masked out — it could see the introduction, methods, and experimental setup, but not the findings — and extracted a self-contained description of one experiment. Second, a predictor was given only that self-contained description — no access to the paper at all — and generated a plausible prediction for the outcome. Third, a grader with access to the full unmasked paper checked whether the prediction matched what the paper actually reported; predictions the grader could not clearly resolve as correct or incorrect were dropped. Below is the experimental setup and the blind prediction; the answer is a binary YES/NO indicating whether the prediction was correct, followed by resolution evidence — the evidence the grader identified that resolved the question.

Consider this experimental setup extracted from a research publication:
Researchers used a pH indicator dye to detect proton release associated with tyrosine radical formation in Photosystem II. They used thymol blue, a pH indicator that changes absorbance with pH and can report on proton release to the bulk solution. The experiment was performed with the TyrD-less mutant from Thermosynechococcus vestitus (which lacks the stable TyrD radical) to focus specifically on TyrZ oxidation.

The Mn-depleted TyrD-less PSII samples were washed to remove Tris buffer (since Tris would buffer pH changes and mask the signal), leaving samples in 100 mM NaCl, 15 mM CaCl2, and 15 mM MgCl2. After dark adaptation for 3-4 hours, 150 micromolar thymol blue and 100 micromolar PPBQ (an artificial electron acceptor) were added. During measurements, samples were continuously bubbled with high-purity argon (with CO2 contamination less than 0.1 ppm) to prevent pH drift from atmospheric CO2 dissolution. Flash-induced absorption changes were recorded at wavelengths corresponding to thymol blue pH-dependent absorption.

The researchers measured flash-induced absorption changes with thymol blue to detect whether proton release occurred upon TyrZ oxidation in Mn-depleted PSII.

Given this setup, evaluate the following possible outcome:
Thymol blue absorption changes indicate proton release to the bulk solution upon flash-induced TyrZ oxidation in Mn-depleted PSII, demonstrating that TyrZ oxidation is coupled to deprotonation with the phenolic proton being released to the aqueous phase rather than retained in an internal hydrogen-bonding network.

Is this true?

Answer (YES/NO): YES